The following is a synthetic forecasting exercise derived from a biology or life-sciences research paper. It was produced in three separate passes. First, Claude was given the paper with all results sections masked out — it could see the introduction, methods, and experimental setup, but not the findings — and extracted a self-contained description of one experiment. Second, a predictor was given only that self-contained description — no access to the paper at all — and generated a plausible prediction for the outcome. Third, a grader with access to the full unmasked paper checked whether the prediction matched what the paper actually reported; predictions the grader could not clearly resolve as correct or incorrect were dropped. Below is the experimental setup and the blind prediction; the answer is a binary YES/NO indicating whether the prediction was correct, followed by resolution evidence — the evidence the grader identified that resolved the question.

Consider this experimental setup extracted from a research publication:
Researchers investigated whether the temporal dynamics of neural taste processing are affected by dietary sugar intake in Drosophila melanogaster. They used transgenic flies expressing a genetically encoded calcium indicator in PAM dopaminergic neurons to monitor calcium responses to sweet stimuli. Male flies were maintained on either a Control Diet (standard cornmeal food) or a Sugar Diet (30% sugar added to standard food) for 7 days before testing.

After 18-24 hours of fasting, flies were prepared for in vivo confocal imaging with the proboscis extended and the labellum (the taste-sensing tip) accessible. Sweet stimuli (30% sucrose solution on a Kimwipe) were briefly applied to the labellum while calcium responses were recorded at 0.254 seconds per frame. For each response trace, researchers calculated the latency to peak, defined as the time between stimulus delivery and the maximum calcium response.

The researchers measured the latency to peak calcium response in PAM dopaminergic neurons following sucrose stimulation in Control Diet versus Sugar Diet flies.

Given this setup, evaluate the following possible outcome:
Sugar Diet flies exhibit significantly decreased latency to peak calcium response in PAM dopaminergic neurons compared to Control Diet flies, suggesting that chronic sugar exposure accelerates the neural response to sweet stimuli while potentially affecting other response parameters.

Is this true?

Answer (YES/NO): NO